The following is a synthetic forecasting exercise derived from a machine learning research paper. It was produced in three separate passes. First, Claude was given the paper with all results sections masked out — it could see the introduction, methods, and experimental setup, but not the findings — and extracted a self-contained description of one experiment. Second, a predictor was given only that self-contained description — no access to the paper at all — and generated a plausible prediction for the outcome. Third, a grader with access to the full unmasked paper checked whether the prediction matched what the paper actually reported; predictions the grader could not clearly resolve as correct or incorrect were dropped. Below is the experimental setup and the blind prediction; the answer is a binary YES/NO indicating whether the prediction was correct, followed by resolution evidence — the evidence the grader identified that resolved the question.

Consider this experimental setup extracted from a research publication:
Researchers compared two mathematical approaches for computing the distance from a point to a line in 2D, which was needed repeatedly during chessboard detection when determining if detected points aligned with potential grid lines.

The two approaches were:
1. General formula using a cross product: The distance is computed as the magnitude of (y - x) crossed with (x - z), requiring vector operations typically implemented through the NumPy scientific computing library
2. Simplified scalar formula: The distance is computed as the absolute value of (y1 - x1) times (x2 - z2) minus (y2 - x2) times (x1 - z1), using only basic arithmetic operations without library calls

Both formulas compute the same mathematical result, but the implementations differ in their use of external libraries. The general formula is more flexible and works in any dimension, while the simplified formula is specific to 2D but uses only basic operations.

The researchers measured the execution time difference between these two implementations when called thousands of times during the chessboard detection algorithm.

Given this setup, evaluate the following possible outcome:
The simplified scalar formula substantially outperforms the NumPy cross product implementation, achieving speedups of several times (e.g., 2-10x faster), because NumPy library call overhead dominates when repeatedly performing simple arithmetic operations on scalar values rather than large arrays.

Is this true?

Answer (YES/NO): NO